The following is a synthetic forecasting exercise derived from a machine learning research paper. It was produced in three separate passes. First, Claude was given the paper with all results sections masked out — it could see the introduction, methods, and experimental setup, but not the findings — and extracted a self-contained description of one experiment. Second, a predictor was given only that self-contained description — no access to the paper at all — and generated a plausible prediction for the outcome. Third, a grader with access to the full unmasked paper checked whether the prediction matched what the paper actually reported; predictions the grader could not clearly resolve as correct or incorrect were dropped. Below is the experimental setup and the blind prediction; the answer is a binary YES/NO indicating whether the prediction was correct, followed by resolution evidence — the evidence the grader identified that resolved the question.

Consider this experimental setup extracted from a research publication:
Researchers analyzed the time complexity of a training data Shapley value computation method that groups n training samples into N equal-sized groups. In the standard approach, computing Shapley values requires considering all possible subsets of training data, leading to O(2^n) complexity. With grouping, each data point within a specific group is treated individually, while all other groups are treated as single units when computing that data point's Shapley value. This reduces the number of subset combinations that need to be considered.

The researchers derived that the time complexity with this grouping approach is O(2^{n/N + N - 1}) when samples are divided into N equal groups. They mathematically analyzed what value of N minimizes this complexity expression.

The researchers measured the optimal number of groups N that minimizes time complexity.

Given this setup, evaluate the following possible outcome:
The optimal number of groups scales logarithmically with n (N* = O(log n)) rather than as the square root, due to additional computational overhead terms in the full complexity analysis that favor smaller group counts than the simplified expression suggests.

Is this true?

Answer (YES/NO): NO